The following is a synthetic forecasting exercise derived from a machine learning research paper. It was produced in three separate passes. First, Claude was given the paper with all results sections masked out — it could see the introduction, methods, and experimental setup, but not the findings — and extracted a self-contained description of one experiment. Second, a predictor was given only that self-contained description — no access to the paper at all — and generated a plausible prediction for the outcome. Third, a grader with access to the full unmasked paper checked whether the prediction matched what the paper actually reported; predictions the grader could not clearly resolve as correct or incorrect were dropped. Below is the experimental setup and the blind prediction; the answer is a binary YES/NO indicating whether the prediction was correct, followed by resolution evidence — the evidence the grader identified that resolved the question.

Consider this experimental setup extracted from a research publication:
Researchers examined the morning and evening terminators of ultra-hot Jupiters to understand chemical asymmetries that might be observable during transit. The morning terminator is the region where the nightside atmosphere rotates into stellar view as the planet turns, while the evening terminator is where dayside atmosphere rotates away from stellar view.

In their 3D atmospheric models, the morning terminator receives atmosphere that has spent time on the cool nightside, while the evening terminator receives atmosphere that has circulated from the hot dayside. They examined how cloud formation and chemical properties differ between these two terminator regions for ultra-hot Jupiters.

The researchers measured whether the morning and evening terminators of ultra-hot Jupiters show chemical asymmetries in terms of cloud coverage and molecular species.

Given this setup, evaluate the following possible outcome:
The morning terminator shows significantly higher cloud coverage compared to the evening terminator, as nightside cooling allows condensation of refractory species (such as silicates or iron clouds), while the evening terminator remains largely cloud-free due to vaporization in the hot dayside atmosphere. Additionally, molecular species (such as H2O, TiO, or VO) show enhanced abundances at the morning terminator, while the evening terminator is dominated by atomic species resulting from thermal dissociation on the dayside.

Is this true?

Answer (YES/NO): YES